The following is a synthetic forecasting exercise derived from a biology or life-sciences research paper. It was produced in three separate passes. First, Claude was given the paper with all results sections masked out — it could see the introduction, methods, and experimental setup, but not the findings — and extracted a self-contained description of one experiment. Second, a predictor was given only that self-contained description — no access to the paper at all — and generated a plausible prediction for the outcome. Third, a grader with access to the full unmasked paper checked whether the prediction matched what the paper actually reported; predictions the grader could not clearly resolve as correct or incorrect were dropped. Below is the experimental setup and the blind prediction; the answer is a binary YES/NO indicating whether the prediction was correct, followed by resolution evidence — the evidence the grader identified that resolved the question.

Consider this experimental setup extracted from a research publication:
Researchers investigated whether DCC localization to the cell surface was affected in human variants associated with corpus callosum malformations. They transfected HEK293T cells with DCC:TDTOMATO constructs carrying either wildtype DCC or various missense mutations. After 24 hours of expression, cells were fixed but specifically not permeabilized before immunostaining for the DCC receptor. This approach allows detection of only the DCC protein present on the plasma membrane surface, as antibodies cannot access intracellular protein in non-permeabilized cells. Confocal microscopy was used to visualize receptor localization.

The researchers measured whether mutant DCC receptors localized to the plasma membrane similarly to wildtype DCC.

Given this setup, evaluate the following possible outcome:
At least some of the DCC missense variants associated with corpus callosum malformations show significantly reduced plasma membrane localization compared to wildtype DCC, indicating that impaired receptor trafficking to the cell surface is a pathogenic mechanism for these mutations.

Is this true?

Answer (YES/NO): NO